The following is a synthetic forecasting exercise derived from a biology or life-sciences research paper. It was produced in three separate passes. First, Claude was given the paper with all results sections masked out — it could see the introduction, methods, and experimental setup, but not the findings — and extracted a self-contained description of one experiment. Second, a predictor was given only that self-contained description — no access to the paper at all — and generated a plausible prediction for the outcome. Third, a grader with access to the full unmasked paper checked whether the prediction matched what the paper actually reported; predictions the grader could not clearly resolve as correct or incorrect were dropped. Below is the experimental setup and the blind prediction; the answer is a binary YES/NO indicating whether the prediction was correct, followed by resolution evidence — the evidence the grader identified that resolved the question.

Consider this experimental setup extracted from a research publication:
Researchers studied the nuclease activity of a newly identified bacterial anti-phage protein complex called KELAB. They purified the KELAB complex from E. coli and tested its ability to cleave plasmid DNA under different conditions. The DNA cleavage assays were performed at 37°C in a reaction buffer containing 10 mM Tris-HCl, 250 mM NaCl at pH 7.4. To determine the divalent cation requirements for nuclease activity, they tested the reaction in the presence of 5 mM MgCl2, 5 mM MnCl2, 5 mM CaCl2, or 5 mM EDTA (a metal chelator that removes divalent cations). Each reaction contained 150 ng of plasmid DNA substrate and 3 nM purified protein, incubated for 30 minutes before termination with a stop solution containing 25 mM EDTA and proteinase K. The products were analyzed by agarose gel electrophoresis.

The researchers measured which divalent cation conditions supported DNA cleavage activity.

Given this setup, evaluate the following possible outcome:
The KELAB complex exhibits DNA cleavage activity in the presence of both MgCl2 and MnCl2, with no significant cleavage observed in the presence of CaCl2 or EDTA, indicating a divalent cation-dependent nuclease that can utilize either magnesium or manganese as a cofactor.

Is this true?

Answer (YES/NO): YES